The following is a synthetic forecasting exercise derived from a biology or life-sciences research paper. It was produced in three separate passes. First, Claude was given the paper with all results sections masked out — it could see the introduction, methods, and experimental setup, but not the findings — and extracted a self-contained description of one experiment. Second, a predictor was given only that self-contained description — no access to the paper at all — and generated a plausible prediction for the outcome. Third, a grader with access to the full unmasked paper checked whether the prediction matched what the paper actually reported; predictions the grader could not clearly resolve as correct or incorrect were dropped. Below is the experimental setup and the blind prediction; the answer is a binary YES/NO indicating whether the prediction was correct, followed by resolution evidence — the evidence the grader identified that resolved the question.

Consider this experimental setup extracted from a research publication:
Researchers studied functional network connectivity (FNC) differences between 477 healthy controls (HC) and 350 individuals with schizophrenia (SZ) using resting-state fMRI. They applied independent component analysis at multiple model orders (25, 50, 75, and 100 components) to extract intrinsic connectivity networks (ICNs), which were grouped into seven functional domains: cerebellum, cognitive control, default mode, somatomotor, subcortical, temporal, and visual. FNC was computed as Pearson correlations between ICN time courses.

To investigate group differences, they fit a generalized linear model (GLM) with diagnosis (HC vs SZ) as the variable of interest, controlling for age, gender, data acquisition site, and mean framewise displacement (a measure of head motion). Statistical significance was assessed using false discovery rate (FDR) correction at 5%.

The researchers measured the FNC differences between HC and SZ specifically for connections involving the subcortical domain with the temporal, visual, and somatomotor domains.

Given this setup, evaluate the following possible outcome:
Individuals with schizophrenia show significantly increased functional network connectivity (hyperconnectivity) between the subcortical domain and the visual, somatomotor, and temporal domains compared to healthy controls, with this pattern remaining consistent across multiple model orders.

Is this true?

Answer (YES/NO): NO